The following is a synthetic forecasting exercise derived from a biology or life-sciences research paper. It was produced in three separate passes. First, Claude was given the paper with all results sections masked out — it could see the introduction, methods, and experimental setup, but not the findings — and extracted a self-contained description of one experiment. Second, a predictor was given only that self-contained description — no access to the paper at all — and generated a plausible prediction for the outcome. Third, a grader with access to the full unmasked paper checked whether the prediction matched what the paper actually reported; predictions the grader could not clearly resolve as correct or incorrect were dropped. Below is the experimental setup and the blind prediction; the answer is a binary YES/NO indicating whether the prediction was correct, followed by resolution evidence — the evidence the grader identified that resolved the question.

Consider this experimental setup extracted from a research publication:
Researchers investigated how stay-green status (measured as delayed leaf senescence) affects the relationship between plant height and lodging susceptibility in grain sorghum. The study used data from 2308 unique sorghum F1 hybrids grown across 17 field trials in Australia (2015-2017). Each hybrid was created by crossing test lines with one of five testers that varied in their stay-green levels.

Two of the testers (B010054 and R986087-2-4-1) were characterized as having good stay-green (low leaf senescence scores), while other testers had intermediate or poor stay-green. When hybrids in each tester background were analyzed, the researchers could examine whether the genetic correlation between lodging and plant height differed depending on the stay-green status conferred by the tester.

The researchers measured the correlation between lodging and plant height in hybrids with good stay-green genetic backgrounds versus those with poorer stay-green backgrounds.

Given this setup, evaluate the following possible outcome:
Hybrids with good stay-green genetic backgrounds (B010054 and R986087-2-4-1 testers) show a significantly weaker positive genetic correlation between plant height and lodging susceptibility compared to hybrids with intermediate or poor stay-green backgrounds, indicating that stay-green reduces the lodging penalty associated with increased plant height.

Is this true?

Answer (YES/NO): NO